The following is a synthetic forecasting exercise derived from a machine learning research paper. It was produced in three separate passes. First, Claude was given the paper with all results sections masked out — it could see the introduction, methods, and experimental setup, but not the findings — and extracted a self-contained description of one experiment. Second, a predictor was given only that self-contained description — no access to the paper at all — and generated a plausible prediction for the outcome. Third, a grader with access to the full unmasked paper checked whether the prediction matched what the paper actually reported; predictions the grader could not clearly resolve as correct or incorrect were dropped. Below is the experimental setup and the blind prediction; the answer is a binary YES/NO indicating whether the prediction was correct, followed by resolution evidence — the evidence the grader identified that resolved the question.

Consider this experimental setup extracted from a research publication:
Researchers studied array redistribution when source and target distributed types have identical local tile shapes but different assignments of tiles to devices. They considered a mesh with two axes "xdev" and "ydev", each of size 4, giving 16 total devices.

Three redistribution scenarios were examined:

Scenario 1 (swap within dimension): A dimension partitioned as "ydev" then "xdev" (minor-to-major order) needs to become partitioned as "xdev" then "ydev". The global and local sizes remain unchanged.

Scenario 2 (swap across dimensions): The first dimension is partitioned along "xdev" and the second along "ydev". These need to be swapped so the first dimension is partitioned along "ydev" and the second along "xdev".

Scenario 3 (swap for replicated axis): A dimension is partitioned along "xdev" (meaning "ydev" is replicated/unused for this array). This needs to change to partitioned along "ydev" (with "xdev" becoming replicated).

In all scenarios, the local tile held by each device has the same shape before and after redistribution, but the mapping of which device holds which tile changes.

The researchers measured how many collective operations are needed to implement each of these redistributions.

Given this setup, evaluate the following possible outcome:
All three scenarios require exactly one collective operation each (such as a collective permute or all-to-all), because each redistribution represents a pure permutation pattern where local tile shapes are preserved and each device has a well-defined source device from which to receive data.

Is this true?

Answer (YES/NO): YES